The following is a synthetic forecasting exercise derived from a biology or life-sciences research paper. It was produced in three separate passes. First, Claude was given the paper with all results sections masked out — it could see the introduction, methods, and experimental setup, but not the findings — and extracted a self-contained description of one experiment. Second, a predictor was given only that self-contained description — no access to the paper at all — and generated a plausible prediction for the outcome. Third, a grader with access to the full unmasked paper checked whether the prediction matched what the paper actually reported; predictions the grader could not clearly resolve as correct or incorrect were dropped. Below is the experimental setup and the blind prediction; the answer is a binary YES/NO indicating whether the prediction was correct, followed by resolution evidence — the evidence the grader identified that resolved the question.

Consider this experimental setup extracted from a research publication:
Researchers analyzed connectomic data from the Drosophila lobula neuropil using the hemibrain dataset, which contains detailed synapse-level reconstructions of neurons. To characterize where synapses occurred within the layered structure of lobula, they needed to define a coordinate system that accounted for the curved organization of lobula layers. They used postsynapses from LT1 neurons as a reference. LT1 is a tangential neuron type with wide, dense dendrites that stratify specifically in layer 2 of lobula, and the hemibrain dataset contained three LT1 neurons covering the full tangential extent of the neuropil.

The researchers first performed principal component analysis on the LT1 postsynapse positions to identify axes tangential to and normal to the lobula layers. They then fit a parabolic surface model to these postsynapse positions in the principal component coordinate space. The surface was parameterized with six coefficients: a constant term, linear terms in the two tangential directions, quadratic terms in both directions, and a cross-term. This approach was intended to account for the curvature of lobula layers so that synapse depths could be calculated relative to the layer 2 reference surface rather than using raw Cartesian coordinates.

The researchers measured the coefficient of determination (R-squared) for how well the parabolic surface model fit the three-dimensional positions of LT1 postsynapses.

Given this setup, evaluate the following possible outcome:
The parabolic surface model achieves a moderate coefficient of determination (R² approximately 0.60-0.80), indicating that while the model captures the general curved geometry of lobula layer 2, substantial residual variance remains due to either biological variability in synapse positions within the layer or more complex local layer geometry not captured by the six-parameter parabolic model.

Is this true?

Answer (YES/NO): YES